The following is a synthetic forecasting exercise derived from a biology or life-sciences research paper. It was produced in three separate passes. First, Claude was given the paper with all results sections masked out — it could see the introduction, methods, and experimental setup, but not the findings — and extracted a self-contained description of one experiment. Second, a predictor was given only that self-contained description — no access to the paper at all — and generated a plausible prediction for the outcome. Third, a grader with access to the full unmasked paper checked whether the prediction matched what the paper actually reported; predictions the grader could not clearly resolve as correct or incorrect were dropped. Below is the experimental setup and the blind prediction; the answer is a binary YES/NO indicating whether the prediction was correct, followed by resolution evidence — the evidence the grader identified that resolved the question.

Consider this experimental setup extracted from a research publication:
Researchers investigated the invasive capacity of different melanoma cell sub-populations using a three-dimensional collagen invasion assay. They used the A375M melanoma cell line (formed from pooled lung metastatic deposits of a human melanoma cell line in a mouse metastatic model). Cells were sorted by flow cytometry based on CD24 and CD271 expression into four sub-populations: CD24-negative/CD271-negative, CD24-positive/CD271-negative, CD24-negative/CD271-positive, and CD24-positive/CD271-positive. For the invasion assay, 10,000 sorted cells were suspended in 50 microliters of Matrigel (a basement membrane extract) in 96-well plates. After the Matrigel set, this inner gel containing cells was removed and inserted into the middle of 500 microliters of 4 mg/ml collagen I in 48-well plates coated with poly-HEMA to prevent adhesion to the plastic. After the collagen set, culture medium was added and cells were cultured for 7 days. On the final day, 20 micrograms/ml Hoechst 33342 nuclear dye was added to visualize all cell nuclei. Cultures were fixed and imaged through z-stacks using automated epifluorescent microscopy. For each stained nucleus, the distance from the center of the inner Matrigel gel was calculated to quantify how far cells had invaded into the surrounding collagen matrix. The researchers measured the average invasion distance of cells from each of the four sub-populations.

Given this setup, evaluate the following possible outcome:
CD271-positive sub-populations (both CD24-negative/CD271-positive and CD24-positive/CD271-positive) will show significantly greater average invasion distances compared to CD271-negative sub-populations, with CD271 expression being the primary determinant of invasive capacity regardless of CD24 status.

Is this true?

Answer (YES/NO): NO